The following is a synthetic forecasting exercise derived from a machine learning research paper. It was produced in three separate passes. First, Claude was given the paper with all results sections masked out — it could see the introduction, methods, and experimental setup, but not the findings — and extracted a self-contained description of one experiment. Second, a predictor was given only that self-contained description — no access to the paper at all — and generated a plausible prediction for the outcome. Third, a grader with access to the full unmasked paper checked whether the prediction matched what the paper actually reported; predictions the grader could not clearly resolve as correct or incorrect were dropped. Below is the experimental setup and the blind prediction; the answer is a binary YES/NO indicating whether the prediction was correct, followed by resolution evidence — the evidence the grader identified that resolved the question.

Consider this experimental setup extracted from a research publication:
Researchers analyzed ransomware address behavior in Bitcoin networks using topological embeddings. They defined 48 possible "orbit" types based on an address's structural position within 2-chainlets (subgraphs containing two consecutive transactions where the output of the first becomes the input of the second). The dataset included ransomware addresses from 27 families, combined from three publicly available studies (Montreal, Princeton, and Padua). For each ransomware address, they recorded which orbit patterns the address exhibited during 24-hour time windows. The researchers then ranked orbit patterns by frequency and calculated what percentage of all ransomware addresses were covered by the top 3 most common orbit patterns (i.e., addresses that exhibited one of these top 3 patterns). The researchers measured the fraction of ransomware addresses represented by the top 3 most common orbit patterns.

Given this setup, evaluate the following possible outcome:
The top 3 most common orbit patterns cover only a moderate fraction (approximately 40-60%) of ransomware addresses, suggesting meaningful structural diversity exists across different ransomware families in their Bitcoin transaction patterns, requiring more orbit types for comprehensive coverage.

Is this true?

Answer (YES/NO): NO